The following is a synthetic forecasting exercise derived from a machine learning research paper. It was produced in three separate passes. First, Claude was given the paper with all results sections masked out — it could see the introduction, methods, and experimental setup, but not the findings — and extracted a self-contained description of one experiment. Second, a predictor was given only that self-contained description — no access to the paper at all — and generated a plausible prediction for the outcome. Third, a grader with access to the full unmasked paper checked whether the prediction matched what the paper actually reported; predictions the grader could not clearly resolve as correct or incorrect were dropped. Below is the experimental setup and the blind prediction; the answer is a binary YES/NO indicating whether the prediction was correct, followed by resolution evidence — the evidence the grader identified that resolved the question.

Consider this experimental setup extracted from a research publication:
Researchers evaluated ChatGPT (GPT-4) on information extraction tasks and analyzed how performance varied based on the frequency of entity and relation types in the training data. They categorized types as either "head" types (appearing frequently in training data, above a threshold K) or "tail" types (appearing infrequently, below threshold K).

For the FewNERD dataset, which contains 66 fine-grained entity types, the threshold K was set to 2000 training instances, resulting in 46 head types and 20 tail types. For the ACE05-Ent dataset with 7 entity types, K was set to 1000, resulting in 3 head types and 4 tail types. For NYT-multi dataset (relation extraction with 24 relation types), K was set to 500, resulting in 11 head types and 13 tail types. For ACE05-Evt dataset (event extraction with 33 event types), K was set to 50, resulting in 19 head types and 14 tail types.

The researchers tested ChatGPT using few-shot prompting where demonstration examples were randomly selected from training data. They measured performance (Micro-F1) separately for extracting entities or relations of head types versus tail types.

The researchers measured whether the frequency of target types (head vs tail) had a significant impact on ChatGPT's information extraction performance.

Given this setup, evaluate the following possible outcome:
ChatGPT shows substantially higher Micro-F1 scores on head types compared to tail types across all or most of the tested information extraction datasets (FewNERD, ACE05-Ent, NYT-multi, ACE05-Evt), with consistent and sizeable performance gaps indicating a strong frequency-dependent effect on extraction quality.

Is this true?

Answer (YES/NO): YES